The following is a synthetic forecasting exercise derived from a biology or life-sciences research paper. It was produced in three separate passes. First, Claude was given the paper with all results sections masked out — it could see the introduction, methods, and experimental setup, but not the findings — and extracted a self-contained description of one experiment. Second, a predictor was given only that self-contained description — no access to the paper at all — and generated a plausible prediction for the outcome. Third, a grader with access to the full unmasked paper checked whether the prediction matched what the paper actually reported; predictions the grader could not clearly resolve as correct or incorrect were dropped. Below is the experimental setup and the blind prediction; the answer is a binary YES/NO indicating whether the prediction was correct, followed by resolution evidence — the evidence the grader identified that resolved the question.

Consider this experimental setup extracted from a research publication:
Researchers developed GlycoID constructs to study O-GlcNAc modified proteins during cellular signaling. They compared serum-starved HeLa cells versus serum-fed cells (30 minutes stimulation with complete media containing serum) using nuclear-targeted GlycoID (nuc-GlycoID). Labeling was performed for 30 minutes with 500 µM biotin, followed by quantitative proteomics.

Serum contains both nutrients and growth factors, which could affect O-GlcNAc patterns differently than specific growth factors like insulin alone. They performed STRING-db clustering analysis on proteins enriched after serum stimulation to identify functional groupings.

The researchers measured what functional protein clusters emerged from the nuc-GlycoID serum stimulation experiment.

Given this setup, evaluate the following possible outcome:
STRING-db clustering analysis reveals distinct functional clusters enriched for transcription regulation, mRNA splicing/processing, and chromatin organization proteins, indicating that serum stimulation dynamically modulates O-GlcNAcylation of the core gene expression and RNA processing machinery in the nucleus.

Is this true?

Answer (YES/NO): NO